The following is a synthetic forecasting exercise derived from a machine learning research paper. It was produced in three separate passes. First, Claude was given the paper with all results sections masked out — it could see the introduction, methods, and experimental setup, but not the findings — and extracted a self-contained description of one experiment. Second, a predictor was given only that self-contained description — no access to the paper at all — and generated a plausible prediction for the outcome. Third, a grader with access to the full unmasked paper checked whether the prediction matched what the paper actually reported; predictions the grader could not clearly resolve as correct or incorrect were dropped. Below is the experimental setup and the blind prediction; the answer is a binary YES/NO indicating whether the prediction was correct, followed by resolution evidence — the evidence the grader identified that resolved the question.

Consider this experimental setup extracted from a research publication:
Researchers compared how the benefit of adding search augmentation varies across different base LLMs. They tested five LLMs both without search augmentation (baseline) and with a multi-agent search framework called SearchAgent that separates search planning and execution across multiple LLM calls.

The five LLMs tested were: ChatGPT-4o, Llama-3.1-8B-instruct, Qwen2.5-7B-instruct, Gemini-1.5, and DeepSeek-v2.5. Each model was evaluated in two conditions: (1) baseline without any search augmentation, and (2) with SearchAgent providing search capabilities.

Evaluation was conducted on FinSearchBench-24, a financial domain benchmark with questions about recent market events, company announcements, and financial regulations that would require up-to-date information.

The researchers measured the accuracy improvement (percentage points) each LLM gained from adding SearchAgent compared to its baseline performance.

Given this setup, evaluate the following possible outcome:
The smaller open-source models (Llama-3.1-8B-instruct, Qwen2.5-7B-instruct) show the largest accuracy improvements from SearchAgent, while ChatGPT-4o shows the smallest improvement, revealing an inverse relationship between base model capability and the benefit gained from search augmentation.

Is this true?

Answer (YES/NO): NO